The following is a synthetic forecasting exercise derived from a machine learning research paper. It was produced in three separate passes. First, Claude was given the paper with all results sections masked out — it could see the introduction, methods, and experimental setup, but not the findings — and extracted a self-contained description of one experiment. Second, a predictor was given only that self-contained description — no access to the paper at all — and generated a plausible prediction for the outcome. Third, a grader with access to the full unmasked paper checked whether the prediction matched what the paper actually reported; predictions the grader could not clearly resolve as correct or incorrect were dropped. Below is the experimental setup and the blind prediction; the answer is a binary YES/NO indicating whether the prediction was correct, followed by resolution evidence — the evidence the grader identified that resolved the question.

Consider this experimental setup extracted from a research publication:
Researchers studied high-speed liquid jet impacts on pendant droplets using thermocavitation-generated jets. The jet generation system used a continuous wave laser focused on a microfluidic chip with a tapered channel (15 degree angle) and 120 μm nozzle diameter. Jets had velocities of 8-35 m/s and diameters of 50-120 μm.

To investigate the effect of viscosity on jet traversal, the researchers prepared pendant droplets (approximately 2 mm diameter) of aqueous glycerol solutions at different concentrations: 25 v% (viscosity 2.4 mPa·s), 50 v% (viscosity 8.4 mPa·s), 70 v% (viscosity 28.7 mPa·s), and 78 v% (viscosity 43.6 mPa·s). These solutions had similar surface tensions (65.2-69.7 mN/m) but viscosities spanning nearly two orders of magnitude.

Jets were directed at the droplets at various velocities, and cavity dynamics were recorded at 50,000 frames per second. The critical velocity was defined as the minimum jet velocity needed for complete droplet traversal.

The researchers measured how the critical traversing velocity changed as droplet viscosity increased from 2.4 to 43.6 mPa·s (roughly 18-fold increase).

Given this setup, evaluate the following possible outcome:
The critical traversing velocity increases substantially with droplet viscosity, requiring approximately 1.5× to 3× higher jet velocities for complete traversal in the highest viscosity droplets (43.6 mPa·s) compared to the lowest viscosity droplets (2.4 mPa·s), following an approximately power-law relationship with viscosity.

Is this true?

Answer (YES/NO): NO